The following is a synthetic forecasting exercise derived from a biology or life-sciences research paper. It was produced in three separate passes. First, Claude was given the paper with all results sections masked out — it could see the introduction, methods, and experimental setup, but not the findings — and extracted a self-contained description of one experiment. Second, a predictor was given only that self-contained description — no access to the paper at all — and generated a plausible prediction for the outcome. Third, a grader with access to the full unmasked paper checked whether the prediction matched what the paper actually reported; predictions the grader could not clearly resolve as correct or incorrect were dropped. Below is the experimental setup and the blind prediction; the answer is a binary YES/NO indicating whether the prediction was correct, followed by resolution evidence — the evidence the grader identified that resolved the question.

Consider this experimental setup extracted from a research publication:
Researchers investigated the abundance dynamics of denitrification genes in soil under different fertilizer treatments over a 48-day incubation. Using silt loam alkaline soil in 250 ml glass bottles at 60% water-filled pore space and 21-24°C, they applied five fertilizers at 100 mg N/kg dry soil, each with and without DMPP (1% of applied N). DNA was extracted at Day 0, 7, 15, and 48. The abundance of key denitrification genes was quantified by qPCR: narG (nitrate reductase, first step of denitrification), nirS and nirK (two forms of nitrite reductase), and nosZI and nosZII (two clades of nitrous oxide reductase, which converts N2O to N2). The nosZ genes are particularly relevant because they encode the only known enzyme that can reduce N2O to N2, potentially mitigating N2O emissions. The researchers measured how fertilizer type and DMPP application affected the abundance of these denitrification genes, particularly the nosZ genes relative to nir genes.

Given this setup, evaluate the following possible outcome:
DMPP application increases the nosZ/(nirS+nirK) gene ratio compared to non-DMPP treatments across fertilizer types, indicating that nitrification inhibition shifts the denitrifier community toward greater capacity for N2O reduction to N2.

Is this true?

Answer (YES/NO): NO